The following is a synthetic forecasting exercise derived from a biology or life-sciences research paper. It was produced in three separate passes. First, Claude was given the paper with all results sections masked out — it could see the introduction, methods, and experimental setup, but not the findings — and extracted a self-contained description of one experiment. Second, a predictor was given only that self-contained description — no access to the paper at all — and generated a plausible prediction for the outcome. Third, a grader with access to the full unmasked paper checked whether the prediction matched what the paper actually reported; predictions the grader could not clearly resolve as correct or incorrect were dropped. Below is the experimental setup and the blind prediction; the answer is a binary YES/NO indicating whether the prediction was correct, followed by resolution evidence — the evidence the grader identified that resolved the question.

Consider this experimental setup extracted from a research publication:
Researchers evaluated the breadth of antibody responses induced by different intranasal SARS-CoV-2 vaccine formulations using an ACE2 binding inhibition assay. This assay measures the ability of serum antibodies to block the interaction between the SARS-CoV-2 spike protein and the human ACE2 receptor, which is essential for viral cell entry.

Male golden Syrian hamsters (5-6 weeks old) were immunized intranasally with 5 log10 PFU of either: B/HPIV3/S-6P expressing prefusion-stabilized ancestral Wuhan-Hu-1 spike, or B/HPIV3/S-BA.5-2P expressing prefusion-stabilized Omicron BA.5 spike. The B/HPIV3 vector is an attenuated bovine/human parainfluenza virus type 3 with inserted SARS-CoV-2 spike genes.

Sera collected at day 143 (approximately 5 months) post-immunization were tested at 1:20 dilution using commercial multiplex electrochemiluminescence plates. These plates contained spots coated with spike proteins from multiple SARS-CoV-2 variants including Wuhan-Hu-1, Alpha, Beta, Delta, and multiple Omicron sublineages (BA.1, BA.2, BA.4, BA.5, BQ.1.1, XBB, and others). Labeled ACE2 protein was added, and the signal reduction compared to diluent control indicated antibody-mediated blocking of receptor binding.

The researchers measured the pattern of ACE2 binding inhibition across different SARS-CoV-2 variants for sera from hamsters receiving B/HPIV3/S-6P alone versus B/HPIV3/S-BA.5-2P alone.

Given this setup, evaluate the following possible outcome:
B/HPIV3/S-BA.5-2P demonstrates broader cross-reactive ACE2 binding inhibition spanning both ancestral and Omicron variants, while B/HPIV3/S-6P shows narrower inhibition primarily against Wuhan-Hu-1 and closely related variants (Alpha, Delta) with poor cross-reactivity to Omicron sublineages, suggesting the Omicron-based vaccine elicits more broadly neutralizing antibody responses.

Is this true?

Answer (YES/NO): NO